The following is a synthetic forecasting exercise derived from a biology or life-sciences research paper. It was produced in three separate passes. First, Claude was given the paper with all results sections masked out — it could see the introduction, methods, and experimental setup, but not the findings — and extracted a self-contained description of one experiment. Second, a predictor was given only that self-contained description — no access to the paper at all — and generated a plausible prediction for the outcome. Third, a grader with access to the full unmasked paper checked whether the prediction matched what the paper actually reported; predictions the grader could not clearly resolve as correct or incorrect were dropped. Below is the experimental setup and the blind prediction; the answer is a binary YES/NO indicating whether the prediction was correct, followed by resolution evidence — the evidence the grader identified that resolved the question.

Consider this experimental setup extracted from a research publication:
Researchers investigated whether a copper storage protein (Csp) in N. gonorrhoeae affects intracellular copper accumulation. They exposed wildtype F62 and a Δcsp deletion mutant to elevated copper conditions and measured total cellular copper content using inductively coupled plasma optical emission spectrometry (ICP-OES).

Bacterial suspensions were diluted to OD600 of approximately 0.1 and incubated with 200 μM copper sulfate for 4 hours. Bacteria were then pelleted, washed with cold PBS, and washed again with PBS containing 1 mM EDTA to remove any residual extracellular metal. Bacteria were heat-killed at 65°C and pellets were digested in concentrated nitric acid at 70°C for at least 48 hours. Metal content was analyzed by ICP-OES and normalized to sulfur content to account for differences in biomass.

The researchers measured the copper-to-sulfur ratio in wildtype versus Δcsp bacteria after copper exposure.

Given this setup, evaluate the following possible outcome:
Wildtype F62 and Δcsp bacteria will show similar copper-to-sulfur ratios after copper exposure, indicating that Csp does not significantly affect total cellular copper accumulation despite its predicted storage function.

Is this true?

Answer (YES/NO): YES